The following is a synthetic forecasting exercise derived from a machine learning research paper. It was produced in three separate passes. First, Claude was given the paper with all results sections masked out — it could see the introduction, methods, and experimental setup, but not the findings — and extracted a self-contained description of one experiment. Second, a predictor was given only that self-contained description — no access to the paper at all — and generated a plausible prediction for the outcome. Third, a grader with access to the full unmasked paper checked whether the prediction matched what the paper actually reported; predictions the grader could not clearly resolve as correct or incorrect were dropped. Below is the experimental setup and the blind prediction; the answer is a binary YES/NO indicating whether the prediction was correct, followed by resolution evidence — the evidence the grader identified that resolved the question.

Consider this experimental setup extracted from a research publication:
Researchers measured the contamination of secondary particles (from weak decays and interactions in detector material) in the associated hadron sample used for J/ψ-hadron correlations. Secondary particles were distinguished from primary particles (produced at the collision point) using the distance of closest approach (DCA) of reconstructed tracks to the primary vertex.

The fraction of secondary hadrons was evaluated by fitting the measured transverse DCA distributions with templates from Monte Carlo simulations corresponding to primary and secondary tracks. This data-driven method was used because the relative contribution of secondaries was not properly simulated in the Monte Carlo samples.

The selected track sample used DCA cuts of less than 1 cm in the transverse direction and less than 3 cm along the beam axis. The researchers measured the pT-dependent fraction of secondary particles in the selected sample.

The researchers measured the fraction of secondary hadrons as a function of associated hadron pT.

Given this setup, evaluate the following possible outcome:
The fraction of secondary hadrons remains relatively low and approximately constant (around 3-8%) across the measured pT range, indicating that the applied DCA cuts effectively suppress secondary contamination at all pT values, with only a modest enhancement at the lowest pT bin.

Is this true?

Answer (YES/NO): NO